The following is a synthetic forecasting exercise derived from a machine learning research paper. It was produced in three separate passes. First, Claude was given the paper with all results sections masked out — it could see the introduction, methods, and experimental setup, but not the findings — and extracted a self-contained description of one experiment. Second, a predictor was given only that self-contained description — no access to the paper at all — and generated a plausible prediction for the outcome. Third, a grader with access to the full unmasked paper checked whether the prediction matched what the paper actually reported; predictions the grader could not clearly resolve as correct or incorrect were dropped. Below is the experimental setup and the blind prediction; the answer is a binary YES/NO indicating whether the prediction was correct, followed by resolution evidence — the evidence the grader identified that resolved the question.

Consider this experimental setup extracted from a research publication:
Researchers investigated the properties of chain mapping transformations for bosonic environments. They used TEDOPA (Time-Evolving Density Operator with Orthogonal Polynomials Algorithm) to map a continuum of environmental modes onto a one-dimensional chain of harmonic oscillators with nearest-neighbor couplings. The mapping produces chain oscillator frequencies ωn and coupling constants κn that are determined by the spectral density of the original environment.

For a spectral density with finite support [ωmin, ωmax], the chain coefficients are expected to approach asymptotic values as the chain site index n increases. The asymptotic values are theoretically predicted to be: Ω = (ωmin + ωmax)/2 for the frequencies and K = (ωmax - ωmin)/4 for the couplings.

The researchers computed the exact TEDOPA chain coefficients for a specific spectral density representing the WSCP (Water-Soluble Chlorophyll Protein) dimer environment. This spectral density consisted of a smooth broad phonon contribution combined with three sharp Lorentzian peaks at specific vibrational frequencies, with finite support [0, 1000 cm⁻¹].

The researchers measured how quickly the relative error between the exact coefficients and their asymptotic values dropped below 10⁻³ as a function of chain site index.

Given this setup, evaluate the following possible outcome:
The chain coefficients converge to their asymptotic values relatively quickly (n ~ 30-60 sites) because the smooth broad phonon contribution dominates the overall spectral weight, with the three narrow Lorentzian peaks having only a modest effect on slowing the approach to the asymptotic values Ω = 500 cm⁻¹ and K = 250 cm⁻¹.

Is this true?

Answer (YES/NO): NO